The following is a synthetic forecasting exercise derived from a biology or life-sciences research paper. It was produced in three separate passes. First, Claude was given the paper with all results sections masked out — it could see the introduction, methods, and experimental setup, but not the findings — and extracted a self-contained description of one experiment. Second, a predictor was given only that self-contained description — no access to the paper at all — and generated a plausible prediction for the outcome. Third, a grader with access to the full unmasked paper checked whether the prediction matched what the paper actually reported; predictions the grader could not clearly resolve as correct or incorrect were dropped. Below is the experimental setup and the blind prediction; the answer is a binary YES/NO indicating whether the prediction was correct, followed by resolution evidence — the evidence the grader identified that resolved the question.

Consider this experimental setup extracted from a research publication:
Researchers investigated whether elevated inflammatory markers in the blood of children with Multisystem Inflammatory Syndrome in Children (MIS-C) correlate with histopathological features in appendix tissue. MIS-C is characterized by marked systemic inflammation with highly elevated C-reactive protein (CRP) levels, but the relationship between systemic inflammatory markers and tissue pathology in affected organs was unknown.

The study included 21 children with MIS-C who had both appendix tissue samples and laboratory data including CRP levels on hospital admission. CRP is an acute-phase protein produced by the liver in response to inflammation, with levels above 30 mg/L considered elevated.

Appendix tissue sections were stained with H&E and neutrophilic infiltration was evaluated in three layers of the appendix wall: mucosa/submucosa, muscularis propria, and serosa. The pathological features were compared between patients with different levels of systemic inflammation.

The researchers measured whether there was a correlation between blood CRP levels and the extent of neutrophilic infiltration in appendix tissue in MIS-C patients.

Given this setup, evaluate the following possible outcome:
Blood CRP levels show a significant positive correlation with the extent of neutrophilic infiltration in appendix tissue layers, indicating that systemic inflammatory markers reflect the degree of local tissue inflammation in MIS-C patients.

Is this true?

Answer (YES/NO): NO